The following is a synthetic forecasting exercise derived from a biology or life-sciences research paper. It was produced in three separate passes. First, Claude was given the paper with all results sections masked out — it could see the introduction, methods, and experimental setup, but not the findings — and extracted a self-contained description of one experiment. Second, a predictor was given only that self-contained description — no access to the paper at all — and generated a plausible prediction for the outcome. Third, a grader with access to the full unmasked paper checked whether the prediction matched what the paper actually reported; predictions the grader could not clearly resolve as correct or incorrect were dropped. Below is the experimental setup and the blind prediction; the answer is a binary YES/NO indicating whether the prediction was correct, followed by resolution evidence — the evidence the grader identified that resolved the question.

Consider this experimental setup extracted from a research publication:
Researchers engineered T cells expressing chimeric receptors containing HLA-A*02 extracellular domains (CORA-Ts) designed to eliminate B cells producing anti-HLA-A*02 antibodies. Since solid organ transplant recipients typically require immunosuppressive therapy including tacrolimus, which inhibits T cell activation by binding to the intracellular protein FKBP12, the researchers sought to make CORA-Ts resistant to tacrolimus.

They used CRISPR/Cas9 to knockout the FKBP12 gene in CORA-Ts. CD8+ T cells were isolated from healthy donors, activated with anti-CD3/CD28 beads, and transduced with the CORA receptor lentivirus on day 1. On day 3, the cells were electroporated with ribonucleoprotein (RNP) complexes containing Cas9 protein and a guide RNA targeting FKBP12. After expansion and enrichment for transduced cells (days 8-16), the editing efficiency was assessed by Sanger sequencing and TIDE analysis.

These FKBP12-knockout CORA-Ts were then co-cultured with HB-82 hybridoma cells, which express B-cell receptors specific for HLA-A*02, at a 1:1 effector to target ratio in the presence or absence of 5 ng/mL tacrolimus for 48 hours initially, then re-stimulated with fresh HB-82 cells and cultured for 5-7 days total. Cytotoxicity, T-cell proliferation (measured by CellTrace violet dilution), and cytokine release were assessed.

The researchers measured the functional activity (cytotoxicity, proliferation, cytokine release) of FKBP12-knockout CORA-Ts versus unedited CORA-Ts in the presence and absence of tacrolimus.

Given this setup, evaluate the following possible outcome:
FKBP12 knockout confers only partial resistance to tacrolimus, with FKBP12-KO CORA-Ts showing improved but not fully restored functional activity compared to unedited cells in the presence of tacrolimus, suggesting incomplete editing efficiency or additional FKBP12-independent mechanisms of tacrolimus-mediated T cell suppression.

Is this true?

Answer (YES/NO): NO